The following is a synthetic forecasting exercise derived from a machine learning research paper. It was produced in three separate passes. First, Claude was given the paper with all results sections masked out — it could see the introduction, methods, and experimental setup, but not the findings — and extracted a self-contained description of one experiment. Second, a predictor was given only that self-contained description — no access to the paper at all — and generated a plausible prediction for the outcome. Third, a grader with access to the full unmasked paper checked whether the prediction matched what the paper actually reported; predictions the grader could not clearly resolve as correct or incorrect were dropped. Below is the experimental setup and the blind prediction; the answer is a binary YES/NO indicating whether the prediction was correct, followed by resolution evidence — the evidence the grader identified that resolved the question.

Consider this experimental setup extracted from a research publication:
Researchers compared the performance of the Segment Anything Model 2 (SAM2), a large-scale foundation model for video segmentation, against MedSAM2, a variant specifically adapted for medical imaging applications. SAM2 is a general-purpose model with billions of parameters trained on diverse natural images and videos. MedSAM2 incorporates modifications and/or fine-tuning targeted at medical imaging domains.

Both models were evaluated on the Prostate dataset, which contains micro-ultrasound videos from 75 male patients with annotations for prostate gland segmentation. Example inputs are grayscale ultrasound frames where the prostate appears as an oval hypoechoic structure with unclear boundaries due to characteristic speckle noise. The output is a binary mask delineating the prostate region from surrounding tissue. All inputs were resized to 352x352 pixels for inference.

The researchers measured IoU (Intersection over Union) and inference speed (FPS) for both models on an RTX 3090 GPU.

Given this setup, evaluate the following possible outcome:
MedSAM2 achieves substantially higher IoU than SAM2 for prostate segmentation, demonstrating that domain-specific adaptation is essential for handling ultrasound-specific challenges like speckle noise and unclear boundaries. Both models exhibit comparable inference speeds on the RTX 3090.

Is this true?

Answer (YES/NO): NO